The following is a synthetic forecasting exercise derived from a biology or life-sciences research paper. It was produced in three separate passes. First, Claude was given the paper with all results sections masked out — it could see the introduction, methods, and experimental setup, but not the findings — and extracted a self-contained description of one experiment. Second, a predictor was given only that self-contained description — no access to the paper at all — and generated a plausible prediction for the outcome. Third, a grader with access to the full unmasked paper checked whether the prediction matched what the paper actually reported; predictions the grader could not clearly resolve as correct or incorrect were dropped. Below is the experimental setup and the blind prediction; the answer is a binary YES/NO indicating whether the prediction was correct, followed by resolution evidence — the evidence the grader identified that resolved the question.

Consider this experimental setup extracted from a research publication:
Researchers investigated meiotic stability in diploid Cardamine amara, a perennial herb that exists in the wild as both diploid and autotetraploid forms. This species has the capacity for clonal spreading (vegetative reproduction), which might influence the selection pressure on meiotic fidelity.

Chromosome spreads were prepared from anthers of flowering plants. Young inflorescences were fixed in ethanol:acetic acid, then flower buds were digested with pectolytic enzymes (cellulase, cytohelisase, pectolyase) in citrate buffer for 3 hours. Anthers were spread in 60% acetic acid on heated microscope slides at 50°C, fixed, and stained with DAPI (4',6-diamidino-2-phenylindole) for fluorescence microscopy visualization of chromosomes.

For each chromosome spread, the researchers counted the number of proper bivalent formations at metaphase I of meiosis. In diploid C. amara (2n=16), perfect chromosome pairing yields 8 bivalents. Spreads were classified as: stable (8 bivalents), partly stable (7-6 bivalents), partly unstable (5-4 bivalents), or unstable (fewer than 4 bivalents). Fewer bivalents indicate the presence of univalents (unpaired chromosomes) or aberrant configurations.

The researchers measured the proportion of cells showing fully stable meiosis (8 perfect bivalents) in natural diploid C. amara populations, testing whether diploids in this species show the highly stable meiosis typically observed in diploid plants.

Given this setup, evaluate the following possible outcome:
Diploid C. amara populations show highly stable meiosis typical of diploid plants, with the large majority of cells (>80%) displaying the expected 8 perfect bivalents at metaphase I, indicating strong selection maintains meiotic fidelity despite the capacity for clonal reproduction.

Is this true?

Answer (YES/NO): NO